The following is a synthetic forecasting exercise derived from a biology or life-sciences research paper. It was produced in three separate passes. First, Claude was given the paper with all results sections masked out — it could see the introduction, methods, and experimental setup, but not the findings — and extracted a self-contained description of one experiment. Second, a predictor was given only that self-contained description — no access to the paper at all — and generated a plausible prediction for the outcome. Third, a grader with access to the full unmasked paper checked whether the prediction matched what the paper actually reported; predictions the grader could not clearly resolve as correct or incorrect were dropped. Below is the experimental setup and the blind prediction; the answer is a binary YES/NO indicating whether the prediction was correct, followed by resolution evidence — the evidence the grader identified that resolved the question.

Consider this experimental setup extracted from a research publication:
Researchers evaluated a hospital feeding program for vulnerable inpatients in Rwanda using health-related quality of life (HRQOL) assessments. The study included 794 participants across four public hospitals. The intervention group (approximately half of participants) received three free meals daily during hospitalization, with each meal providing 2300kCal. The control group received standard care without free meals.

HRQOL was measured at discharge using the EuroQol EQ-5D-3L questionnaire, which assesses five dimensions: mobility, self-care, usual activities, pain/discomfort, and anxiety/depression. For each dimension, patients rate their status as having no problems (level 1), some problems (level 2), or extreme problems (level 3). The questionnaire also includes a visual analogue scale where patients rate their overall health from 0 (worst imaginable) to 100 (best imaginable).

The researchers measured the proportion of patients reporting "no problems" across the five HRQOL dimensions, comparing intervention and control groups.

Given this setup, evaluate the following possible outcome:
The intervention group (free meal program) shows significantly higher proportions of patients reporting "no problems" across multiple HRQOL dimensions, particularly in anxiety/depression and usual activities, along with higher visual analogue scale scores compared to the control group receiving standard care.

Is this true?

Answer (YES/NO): NO